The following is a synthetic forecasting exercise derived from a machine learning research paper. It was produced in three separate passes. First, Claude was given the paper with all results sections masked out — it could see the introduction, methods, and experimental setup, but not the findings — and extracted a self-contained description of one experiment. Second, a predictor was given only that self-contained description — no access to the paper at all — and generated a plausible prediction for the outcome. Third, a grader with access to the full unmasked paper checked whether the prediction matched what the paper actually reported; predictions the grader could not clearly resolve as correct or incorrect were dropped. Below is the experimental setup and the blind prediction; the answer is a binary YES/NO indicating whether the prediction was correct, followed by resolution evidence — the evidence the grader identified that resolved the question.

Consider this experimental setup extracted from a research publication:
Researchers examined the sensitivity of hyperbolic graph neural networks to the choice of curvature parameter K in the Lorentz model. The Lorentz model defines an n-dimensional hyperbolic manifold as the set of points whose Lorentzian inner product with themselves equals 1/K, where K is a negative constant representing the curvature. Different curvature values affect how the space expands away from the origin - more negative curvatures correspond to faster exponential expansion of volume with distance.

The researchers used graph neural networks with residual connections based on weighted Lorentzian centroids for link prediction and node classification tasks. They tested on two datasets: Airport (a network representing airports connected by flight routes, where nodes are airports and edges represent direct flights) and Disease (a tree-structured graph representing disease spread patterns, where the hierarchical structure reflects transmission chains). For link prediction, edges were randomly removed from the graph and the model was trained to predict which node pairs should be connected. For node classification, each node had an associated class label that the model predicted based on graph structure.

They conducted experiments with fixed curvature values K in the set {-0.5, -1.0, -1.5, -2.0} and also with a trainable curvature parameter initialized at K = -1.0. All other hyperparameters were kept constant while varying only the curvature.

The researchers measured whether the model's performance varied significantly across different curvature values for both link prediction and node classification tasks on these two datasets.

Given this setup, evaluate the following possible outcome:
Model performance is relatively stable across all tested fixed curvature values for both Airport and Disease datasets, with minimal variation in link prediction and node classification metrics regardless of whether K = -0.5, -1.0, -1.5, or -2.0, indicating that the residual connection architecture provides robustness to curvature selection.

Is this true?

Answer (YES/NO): YES